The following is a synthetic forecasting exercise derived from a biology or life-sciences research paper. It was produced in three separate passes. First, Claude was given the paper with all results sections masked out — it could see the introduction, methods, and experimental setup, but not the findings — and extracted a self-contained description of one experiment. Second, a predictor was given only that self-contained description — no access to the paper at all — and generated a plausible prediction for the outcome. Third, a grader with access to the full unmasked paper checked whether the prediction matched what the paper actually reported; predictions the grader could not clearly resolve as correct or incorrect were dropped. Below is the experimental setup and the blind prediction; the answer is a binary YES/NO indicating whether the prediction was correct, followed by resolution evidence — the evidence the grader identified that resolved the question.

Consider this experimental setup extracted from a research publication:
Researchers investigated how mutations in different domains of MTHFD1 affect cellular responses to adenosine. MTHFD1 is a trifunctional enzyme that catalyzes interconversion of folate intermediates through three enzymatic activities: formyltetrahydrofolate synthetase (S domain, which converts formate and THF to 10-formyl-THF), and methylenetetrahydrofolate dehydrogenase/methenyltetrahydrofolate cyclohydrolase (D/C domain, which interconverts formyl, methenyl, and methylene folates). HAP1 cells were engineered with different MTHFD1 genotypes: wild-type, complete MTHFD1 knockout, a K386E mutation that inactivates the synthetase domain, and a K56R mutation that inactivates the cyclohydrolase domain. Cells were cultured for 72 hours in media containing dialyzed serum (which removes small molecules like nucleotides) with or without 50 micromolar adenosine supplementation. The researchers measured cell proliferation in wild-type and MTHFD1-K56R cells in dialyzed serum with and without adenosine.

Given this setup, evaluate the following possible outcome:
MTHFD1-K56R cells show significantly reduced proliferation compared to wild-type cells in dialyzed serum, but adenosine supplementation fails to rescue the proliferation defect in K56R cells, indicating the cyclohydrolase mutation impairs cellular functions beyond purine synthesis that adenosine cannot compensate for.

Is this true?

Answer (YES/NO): NO